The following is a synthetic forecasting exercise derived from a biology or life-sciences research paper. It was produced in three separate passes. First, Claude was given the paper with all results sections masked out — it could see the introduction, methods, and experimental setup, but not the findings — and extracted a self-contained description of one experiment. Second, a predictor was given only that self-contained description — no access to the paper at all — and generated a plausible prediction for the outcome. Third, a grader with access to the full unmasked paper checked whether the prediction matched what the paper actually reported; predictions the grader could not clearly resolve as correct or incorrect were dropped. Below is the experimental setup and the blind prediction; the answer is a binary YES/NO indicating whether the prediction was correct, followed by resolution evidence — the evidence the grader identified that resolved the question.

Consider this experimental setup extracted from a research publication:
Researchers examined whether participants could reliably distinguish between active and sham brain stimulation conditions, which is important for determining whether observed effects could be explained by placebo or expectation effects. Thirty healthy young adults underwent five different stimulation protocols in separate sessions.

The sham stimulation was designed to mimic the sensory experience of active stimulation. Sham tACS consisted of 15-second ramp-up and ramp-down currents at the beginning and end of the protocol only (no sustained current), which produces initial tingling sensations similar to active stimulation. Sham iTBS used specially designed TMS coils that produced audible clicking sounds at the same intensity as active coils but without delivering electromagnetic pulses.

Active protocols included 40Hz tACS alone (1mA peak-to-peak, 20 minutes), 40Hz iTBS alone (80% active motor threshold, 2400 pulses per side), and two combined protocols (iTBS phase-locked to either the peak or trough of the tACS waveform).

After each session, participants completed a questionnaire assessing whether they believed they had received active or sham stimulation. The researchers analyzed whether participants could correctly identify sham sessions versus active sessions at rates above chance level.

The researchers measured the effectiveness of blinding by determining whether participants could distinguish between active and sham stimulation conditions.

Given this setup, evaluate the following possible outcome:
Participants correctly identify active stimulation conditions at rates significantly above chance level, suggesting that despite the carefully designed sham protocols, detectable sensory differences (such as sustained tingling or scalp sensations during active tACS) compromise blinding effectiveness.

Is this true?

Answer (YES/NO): NO